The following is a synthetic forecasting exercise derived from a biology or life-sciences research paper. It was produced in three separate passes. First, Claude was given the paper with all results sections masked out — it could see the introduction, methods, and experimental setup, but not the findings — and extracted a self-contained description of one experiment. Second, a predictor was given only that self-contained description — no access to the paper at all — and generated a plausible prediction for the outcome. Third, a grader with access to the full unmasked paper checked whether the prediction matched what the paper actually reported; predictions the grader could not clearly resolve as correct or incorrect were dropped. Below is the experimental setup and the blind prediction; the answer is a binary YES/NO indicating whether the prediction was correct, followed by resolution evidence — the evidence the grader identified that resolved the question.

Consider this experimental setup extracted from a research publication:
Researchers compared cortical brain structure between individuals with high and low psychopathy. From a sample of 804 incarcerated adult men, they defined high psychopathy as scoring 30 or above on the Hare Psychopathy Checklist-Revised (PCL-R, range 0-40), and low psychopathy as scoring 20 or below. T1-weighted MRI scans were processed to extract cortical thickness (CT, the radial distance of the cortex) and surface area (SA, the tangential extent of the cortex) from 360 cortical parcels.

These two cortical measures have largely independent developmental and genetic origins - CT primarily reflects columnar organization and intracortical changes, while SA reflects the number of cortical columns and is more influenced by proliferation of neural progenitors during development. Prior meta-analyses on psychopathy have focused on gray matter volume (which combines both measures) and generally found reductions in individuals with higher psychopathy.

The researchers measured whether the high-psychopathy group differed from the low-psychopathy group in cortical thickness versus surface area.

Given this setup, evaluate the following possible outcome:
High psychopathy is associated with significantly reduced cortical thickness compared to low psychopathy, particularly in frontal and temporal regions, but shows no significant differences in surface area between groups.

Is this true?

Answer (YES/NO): NO